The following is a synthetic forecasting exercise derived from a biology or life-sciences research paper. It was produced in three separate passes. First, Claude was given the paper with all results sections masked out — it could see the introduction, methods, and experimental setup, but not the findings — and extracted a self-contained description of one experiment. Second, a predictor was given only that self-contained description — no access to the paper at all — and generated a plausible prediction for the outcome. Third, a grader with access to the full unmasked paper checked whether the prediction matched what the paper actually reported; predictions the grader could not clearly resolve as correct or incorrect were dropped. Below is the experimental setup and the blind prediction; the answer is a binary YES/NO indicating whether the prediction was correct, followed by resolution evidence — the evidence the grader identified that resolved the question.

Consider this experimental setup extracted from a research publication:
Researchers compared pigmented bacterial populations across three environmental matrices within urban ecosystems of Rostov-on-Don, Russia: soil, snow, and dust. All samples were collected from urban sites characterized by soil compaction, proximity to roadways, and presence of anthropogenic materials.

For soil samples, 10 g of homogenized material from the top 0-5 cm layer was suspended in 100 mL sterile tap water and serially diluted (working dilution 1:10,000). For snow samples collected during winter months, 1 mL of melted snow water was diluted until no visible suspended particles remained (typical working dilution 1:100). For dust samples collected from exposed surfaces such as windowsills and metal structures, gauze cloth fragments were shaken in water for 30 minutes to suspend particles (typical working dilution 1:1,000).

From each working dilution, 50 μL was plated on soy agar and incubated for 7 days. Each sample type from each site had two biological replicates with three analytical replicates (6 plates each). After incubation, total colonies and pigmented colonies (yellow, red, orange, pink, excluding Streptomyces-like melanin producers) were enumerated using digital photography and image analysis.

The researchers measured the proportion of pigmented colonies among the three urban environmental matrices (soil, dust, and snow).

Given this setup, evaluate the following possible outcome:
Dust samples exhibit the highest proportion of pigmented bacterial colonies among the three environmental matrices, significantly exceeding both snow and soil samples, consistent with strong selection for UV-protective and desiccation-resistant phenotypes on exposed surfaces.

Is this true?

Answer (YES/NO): NO